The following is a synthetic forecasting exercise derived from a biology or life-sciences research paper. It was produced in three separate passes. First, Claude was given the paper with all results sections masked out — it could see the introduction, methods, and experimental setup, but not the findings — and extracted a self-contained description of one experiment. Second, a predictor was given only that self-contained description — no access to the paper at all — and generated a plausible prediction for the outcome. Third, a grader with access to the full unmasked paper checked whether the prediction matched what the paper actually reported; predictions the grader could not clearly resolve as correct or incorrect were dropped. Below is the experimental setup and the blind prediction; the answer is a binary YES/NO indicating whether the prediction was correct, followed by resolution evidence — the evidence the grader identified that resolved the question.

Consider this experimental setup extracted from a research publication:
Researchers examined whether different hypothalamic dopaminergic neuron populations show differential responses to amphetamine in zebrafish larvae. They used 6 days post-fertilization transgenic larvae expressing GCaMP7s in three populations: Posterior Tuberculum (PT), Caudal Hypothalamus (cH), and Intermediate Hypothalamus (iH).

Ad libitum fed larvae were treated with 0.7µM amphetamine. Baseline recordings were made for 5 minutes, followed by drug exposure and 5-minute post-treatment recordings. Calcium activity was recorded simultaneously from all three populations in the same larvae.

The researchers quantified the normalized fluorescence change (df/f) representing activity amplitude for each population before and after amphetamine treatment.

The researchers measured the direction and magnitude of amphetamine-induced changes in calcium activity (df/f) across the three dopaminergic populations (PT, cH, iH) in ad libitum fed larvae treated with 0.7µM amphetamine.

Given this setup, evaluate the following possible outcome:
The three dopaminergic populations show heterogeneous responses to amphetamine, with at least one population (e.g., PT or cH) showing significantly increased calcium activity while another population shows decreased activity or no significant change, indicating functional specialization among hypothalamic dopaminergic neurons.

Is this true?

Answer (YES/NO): YES